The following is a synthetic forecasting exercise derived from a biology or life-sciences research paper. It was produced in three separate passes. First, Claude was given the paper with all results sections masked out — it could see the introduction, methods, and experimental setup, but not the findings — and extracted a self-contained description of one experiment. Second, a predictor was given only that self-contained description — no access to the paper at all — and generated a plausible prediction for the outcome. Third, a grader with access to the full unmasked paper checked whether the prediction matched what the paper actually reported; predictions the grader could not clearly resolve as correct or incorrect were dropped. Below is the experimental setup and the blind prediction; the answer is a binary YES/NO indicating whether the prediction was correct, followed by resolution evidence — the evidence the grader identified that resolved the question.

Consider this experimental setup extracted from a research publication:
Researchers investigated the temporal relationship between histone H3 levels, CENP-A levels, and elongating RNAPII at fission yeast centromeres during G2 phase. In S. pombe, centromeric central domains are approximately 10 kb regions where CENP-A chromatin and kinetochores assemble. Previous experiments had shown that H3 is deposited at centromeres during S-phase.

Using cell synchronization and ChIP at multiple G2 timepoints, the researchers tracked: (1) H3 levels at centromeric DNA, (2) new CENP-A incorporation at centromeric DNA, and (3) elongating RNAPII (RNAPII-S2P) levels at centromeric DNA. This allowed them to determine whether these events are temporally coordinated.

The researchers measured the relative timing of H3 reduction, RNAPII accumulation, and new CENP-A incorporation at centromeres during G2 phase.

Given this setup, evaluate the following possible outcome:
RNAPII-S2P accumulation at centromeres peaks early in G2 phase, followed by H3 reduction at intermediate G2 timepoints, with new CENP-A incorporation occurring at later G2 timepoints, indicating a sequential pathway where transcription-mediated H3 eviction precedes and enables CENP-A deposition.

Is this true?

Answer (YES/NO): NO